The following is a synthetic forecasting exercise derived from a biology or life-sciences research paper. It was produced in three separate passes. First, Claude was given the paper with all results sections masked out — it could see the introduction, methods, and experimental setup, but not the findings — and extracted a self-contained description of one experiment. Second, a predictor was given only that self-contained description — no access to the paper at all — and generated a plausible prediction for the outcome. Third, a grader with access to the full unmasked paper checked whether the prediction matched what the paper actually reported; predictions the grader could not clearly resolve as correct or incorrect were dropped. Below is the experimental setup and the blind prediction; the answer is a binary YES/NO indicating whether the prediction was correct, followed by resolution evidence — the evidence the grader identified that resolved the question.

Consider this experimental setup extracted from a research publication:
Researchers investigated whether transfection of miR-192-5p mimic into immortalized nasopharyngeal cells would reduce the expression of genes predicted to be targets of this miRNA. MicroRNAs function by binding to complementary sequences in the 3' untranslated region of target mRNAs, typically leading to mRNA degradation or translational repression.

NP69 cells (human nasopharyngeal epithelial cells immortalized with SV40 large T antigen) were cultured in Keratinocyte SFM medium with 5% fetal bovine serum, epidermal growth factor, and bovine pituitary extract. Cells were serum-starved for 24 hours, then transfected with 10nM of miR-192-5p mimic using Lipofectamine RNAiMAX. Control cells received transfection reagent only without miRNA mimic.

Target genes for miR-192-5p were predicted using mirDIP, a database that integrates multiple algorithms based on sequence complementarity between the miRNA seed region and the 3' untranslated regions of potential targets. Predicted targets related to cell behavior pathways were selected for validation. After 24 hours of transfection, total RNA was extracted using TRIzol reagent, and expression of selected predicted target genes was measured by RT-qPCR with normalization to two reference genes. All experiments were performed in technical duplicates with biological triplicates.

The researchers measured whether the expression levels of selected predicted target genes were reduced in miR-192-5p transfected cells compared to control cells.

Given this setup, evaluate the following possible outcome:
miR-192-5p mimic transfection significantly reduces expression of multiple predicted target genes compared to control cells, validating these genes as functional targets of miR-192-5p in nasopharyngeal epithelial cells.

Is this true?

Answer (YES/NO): NO